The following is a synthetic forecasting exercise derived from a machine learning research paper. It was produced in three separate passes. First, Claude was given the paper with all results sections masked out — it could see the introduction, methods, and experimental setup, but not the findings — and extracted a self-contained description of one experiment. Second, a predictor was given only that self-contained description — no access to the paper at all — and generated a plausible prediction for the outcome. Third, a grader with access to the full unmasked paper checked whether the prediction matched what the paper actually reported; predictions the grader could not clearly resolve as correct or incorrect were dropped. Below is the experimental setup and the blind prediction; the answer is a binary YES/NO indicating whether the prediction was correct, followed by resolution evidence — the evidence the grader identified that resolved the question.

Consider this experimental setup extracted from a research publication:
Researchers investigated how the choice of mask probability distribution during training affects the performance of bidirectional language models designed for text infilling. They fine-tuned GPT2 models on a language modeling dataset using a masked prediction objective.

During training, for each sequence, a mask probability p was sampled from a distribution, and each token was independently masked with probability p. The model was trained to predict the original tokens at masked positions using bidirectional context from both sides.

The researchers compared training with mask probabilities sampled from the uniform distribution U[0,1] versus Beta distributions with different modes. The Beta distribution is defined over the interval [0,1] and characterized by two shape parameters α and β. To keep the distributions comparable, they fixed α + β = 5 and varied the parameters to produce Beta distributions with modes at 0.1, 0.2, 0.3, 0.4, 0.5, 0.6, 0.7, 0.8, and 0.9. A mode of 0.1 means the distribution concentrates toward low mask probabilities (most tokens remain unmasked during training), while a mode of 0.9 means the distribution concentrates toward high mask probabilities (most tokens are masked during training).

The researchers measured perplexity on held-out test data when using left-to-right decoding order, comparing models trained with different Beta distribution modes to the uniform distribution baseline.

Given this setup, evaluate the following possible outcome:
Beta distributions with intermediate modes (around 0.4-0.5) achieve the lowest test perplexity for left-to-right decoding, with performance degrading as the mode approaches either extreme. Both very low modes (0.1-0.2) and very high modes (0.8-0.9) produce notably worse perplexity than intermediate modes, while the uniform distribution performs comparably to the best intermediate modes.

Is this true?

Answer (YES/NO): NO